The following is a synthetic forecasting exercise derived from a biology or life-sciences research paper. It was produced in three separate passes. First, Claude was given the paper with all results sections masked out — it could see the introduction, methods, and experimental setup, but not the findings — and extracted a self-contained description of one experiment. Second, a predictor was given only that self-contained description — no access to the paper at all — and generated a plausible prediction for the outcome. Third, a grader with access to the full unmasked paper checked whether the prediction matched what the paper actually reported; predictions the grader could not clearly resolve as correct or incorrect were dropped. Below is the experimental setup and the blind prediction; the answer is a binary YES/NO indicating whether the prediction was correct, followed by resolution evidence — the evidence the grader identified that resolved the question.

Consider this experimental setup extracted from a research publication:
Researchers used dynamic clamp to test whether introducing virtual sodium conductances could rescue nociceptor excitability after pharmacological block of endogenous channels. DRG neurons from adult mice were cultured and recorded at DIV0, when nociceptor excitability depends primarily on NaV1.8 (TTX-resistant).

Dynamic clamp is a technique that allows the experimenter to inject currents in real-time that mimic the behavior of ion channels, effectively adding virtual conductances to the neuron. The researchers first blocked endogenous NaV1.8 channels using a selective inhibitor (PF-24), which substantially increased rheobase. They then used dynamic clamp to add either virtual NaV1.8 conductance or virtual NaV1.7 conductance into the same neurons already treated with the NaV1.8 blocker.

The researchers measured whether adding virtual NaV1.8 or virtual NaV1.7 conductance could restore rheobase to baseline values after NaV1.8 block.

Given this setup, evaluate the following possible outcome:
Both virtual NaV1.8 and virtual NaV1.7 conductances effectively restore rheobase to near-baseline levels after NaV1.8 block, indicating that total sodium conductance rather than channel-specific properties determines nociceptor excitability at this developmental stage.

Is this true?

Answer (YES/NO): YES